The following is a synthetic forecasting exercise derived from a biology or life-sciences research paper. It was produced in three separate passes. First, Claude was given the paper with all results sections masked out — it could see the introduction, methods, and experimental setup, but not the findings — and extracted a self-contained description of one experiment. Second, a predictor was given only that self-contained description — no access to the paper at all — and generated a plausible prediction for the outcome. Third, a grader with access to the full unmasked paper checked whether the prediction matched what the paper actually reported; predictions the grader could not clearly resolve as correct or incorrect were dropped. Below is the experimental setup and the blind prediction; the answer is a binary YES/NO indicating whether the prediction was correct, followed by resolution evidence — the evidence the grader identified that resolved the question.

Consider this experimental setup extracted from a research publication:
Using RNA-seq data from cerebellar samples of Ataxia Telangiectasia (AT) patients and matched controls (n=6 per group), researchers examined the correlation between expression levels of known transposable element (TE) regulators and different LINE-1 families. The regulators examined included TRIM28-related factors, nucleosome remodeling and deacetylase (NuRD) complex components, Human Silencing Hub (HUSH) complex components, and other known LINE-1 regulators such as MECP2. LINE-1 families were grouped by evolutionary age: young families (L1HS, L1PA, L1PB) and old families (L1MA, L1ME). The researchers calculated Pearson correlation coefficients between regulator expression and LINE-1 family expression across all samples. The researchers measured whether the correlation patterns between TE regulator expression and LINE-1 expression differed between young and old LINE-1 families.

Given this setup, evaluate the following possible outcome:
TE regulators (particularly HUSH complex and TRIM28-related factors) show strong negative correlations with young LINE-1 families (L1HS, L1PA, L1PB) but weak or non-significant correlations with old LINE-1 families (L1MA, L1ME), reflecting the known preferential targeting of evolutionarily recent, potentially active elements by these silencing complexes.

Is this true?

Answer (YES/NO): YES